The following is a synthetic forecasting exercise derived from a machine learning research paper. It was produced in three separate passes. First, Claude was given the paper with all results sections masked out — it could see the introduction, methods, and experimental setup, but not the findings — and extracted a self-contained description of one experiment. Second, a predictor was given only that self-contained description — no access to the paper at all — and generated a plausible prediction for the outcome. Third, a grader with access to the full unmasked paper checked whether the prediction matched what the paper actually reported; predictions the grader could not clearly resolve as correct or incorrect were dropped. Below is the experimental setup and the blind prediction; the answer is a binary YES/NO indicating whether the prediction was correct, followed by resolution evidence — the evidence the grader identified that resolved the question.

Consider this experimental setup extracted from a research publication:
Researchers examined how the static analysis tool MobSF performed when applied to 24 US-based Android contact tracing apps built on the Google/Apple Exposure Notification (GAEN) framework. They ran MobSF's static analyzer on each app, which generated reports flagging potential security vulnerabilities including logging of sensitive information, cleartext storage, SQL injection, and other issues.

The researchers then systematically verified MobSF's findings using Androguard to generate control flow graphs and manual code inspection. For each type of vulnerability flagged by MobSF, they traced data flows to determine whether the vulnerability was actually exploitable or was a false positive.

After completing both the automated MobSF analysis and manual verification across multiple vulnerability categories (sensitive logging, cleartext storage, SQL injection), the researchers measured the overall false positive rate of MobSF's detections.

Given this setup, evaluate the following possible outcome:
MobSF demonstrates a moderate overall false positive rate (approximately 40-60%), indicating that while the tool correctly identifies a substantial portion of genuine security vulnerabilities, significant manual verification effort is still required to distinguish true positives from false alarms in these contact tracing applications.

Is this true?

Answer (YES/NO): NO